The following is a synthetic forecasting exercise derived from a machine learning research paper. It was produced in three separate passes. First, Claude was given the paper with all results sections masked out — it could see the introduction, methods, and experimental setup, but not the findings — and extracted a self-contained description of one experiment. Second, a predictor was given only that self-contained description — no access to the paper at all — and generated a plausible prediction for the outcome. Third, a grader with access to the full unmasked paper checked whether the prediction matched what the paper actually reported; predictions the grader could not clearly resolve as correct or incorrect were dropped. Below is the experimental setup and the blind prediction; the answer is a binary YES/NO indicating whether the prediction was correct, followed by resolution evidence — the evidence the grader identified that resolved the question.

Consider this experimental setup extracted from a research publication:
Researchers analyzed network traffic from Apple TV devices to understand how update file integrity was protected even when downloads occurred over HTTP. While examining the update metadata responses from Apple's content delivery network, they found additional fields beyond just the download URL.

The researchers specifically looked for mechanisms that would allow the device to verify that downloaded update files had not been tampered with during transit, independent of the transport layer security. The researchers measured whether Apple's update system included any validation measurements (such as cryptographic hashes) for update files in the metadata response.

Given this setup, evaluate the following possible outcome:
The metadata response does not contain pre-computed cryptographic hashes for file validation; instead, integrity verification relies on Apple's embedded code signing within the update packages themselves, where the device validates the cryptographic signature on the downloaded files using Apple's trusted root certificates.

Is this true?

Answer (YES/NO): NO